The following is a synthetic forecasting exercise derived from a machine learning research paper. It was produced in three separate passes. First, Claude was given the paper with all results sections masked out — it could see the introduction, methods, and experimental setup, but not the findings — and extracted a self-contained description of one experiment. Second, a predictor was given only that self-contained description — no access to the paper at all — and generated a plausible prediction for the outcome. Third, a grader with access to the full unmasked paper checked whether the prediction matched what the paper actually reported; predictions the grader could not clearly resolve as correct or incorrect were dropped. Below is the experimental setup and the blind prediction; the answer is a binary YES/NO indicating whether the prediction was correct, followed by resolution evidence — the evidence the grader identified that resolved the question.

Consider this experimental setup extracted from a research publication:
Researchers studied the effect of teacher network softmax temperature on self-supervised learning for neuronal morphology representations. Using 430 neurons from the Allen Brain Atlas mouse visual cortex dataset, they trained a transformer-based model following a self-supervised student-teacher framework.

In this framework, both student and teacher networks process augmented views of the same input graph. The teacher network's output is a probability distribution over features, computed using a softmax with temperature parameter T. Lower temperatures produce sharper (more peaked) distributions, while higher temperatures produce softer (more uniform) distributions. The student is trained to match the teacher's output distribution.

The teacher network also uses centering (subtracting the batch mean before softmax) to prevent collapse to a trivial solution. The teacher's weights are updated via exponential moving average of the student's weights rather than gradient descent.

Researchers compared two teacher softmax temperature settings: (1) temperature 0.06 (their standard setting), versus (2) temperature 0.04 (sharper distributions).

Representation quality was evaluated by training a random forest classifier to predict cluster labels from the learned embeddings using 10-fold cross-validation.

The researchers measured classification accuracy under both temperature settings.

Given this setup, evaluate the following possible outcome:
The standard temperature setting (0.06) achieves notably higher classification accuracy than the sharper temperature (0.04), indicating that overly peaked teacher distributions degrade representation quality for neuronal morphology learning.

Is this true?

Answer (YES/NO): NO